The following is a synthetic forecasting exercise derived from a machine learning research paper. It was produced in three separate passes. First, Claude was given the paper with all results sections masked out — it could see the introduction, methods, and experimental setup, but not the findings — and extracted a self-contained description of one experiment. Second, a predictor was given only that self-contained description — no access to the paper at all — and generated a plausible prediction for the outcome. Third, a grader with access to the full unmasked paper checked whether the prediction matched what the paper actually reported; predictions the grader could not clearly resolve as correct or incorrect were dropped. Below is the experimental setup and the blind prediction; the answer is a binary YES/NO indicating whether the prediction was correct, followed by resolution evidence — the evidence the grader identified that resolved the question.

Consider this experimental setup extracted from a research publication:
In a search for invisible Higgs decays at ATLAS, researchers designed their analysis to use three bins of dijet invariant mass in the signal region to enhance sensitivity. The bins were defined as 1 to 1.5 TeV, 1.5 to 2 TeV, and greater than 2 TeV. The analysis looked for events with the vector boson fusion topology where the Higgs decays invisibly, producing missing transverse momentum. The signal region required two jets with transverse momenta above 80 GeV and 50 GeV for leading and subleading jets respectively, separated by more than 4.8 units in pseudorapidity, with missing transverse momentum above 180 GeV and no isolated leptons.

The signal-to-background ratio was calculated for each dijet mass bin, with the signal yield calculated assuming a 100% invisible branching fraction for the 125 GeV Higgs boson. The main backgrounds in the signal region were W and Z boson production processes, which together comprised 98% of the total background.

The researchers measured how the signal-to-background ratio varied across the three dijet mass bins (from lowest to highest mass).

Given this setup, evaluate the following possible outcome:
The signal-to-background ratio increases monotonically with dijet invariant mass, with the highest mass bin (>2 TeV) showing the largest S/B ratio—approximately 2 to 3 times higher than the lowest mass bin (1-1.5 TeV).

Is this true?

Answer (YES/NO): YES